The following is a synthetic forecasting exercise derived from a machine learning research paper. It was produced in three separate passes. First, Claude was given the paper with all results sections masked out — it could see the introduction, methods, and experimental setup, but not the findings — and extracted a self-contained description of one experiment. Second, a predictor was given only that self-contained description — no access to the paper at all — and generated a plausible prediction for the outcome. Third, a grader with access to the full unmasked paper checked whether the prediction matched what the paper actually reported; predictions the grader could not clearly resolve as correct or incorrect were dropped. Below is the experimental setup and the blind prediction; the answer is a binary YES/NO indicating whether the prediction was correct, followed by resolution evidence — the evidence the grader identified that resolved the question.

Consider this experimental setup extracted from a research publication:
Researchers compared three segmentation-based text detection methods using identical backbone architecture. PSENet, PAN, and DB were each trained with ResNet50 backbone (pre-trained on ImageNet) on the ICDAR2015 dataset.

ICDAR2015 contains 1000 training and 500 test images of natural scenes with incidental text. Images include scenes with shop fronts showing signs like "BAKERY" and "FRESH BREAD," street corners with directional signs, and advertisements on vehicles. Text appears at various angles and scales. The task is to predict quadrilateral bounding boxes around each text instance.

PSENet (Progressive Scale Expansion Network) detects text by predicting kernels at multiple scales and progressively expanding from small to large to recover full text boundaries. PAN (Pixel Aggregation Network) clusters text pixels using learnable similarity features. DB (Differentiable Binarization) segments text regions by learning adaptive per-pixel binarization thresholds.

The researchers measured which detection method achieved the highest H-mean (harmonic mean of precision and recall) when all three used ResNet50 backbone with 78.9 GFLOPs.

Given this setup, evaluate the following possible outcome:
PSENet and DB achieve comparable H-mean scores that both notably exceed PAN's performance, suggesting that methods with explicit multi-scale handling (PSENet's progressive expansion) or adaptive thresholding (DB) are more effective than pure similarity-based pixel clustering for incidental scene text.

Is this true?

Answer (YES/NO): NO